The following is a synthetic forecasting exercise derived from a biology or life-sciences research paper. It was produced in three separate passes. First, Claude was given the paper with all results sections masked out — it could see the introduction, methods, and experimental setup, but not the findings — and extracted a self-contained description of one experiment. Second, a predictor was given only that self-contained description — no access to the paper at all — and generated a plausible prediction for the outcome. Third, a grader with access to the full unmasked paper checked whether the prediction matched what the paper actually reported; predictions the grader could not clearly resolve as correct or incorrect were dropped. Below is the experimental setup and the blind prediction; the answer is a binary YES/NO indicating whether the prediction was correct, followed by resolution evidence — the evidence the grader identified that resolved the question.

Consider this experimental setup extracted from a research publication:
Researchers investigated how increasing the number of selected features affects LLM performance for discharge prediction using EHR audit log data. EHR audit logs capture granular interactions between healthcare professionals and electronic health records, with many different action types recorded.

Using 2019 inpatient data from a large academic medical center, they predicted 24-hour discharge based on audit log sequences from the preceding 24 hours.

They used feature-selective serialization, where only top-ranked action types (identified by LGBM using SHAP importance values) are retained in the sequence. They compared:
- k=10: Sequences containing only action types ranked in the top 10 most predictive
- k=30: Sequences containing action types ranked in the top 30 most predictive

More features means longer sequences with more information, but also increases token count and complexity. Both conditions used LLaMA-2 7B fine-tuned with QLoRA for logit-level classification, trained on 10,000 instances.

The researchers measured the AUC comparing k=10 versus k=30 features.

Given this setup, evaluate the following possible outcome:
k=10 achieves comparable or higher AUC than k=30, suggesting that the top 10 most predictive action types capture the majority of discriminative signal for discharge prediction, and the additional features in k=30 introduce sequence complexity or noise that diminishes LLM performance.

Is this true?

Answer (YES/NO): YES